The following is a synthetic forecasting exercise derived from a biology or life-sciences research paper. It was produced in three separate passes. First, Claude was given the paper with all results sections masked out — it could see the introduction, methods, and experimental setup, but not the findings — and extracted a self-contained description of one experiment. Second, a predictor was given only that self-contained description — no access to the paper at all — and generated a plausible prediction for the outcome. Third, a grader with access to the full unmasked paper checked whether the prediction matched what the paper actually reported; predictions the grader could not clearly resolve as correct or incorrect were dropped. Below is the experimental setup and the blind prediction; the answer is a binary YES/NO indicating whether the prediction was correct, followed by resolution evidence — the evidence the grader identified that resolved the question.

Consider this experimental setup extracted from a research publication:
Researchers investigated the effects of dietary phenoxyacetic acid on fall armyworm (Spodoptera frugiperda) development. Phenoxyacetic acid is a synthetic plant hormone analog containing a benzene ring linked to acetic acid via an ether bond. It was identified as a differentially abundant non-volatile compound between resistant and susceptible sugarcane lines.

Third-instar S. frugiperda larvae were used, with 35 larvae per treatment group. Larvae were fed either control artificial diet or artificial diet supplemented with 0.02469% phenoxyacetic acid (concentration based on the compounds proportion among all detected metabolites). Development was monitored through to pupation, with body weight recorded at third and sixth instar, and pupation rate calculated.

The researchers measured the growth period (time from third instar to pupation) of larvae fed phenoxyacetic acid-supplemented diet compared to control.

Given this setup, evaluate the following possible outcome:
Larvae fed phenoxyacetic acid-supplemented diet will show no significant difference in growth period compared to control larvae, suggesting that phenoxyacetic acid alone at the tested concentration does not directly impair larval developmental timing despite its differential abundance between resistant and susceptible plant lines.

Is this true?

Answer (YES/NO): NO